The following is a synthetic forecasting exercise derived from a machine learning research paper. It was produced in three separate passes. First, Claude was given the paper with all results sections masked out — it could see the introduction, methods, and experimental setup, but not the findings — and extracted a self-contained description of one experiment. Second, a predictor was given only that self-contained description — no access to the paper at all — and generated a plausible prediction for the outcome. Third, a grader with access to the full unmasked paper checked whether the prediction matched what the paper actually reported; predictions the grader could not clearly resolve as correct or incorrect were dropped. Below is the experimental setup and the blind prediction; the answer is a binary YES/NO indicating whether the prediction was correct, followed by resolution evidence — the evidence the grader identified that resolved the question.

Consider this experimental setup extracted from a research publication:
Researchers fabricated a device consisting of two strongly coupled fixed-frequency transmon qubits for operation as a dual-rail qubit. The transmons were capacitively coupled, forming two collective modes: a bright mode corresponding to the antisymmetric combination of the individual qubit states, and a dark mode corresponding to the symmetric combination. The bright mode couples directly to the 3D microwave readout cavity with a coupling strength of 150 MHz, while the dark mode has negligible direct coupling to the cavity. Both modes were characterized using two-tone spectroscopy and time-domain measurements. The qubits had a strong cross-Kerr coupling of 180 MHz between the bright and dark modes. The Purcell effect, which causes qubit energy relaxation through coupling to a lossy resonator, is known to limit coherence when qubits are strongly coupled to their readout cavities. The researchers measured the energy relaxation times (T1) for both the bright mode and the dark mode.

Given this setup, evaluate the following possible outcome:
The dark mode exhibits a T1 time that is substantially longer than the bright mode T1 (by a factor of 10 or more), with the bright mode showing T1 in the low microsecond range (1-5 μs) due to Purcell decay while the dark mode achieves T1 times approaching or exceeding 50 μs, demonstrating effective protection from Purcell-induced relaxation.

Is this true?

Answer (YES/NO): NO